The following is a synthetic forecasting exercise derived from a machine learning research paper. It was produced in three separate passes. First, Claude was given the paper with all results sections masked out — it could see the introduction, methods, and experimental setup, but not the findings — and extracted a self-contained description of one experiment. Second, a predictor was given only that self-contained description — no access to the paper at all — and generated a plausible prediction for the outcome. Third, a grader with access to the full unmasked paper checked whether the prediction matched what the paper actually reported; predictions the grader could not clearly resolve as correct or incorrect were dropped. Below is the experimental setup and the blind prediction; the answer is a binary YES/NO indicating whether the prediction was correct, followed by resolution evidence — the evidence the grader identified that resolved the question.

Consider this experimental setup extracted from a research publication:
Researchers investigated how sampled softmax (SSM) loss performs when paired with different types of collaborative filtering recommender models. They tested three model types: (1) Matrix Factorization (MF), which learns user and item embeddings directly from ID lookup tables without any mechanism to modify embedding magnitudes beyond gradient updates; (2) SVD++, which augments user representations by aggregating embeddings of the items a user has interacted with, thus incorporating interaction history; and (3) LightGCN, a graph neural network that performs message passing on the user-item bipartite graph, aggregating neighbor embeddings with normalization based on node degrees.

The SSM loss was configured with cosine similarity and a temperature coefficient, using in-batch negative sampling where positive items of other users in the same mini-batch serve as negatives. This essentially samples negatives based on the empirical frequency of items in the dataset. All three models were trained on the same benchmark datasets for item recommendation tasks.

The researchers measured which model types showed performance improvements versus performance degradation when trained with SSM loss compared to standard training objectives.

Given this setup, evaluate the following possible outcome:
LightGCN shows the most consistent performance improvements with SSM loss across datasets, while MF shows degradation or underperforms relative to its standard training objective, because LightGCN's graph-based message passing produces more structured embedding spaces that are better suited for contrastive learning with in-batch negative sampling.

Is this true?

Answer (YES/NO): NO